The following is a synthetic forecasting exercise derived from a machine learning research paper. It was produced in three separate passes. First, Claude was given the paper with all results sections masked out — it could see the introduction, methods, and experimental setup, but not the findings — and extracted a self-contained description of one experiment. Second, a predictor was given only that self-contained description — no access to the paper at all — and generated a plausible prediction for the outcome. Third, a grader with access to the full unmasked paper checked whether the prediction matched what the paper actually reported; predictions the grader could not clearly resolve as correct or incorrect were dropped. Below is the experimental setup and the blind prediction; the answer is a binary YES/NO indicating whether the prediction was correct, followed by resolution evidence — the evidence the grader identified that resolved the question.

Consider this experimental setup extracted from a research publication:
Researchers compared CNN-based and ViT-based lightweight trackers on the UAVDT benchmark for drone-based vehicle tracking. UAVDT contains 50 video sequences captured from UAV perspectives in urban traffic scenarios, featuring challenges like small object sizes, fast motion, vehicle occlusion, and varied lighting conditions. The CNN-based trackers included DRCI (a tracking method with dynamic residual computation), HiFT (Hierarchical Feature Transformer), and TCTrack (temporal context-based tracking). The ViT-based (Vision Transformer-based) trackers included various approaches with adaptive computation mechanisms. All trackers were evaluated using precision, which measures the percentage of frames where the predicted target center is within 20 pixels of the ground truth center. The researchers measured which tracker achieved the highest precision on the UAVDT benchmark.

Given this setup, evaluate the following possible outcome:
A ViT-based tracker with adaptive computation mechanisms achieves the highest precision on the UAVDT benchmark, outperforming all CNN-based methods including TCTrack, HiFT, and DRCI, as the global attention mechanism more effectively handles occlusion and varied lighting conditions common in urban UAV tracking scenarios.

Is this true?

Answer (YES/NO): NO